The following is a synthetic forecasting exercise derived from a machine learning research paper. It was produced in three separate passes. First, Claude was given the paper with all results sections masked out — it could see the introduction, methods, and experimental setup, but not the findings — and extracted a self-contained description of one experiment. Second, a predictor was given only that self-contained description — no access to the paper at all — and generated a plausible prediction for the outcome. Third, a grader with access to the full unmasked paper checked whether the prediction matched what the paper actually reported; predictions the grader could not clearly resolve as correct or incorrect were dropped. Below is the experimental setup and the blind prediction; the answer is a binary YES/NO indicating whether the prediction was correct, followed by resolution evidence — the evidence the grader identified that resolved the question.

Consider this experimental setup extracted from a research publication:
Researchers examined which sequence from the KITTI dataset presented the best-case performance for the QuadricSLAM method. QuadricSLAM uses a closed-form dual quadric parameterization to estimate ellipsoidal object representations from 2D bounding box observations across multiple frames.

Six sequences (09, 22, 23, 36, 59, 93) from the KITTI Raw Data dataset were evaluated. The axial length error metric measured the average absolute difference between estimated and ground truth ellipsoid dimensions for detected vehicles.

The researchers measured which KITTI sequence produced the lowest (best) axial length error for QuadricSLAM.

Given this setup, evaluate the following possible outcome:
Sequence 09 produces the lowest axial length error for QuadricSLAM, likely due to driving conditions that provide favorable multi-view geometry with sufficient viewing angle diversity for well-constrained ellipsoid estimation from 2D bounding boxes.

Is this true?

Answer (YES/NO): NO